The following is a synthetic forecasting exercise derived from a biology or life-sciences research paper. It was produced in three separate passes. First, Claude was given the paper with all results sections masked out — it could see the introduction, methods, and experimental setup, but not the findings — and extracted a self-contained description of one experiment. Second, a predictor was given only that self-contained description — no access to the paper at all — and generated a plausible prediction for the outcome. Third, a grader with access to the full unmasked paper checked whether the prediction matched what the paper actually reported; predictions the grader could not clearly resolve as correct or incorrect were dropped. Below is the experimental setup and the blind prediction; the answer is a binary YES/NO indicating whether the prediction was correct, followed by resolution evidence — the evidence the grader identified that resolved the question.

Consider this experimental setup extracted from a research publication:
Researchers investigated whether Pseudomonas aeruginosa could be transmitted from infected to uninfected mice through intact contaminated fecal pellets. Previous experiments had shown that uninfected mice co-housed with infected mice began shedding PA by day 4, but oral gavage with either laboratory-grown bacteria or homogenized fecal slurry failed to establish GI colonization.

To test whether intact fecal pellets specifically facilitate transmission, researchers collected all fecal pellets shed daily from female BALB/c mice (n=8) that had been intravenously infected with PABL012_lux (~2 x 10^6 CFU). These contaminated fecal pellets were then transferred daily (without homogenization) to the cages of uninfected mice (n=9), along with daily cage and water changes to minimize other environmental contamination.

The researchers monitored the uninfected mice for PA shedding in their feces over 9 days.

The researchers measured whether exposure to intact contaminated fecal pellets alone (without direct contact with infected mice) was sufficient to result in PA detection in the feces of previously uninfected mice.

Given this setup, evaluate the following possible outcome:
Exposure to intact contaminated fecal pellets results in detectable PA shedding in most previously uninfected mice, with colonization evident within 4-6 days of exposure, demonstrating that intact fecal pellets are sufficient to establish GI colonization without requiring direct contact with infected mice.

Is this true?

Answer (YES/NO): NO